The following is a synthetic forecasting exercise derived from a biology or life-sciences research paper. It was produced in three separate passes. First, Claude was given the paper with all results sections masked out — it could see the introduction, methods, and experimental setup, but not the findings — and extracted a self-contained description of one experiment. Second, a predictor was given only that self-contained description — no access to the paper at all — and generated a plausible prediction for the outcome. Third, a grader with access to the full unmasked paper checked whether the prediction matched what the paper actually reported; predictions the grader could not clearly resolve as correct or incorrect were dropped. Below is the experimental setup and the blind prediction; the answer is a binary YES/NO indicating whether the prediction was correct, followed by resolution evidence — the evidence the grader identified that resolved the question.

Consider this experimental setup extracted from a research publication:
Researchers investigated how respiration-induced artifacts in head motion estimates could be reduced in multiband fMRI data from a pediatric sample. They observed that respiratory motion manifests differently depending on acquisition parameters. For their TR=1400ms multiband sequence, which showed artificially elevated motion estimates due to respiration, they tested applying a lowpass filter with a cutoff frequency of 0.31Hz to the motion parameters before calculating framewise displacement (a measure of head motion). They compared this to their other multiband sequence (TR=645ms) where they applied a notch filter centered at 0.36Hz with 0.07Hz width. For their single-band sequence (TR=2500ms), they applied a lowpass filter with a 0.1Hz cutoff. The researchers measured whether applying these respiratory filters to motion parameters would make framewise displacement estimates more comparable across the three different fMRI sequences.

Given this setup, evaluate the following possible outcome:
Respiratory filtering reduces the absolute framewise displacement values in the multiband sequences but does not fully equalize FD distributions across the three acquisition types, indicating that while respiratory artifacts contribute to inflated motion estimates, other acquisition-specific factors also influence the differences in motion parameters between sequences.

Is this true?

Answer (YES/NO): NO